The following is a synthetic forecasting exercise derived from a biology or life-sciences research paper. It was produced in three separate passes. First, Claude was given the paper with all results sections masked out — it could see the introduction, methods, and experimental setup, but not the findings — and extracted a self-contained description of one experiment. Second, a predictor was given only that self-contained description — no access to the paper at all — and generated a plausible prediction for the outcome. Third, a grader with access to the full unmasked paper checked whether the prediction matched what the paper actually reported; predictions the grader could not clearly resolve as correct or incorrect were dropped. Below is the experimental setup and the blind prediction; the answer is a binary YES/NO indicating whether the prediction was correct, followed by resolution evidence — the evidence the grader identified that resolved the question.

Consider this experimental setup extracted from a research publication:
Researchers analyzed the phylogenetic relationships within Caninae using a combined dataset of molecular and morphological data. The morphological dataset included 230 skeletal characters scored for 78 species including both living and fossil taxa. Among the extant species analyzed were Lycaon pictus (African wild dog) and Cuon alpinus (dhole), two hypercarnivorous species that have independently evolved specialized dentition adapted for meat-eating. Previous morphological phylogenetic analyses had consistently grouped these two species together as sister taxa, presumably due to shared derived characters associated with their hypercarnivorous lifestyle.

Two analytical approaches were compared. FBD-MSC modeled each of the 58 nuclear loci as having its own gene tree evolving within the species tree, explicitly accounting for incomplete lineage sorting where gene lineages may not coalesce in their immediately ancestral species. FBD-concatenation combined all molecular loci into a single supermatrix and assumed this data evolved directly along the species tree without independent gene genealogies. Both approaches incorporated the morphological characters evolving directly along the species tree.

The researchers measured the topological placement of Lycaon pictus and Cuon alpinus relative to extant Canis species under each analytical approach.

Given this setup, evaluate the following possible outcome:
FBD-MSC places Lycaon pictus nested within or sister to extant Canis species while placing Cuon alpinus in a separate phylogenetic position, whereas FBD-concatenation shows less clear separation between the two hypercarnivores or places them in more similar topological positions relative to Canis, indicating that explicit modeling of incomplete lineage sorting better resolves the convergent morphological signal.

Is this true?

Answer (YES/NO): NO